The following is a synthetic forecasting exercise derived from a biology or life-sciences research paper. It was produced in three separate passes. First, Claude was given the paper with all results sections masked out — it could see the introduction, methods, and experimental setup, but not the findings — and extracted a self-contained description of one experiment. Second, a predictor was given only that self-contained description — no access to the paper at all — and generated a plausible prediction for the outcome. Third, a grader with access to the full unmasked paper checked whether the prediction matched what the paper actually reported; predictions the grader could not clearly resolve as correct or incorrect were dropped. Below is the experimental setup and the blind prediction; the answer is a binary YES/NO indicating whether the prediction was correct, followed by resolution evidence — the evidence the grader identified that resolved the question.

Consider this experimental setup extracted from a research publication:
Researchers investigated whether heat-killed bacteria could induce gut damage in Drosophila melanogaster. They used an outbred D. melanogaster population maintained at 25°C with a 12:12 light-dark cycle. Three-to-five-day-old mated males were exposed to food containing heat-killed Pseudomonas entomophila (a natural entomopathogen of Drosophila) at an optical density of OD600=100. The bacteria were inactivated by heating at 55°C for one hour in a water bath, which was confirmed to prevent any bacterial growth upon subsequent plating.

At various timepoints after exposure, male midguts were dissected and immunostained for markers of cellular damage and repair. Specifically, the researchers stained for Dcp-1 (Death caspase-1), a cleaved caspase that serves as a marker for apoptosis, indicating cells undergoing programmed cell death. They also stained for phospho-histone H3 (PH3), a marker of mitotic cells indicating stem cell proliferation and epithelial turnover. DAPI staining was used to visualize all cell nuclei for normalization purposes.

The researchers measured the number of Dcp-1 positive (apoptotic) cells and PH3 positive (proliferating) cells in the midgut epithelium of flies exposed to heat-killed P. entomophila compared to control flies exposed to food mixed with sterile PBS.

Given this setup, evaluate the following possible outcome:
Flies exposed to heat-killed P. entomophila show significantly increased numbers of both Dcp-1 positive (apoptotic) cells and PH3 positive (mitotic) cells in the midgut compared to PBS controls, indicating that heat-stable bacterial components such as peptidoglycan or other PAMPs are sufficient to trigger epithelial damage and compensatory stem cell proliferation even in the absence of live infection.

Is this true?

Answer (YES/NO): NO